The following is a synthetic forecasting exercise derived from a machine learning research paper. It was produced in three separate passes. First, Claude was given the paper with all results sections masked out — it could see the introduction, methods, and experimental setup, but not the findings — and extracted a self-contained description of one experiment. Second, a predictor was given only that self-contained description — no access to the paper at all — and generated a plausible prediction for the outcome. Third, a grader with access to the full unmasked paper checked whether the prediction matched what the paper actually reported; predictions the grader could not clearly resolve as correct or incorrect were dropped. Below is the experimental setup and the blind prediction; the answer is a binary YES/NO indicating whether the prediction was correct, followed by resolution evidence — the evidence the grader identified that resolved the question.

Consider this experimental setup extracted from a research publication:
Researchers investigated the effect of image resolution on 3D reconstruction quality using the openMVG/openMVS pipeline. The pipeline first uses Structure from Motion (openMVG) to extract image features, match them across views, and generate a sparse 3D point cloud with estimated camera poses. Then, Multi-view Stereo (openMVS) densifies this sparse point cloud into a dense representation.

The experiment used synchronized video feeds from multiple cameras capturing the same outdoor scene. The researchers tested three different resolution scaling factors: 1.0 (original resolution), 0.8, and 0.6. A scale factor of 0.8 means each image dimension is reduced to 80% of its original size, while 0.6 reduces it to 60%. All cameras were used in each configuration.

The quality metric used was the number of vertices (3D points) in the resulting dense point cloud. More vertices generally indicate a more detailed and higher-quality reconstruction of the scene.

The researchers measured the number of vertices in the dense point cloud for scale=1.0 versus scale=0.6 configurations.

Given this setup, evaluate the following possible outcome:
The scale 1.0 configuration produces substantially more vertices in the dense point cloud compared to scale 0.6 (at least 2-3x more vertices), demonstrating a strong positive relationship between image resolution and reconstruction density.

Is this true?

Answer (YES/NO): YES